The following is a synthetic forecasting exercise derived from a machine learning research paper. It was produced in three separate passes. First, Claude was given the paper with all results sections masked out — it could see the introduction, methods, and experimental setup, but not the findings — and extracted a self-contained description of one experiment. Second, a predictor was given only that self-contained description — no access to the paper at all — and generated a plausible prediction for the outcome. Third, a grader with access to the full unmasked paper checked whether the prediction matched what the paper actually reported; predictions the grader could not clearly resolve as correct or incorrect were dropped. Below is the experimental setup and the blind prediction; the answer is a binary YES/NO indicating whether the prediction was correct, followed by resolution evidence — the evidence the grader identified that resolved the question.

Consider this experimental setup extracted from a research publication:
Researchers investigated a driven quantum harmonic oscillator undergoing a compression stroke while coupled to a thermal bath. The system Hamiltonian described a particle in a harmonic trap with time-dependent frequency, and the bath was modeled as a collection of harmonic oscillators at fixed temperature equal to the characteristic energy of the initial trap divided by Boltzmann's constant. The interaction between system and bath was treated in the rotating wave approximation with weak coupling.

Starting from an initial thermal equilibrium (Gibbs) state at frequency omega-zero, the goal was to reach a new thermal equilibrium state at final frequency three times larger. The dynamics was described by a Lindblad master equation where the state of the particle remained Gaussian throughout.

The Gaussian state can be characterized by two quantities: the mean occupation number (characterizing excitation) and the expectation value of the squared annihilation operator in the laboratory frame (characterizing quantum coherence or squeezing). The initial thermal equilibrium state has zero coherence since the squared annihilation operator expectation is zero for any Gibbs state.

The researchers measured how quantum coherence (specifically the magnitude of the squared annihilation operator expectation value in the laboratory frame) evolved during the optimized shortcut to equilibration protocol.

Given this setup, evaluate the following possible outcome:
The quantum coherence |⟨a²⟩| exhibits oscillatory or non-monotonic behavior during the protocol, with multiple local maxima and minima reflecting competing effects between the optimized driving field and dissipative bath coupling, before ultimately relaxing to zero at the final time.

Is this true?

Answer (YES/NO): NO